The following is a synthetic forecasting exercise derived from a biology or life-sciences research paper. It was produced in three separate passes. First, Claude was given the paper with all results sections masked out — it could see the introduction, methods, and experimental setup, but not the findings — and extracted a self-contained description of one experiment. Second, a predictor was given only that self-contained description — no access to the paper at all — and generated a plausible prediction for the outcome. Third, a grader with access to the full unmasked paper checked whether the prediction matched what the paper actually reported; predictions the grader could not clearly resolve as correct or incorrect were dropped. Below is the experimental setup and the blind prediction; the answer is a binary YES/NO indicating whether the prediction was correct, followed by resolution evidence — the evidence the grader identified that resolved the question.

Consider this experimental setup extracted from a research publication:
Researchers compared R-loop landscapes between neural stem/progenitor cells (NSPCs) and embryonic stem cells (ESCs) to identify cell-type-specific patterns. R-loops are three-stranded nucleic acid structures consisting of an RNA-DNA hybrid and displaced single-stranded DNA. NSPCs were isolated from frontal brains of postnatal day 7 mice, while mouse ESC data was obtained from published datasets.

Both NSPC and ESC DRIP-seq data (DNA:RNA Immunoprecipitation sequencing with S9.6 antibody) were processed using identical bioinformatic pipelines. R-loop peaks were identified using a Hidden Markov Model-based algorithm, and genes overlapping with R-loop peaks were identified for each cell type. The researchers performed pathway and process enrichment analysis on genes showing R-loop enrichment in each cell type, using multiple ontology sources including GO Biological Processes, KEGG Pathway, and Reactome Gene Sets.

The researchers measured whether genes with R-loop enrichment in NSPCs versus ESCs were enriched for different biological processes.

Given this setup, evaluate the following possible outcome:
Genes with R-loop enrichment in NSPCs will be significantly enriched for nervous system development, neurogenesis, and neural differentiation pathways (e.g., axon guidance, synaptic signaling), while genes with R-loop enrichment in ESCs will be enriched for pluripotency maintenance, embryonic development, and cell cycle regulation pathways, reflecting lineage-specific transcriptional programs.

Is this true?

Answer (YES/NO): NO